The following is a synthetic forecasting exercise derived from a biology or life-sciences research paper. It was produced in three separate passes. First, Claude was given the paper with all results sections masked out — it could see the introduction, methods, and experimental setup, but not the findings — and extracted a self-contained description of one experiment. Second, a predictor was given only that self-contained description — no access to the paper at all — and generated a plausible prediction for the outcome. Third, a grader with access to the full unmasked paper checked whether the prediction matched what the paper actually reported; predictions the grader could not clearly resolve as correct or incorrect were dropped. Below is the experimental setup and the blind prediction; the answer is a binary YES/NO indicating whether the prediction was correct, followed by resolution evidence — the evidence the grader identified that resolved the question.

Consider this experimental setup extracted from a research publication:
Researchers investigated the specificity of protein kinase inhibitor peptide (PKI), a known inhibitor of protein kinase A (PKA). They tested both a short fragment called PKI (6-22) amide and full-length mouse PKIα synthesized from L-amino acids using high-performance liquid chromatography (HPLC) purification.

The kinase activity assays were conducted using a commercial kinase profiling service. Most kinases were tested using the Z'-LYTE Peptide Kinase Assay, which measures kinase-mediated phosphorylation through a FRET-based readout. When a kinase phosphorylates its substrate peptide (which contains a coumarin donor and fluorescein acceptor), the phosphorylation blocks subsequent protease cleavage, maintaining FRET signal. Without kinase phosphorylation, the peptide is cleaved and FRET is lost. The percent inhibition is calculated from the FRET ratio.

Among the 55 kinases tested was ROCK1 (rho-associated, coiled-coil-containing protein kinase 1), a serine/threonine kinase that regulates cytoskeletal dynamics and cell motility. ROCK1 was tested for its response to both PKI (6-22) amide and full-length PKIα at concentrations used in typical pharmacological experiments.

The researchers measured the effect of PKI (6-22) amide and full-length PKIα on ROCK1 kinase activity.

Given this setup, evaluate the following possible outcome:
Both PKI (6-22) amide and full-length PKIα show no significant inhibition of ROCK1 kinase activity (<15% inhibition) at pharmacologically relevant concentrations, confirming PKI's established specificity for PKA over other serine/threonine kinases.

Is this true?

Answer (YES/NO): NO